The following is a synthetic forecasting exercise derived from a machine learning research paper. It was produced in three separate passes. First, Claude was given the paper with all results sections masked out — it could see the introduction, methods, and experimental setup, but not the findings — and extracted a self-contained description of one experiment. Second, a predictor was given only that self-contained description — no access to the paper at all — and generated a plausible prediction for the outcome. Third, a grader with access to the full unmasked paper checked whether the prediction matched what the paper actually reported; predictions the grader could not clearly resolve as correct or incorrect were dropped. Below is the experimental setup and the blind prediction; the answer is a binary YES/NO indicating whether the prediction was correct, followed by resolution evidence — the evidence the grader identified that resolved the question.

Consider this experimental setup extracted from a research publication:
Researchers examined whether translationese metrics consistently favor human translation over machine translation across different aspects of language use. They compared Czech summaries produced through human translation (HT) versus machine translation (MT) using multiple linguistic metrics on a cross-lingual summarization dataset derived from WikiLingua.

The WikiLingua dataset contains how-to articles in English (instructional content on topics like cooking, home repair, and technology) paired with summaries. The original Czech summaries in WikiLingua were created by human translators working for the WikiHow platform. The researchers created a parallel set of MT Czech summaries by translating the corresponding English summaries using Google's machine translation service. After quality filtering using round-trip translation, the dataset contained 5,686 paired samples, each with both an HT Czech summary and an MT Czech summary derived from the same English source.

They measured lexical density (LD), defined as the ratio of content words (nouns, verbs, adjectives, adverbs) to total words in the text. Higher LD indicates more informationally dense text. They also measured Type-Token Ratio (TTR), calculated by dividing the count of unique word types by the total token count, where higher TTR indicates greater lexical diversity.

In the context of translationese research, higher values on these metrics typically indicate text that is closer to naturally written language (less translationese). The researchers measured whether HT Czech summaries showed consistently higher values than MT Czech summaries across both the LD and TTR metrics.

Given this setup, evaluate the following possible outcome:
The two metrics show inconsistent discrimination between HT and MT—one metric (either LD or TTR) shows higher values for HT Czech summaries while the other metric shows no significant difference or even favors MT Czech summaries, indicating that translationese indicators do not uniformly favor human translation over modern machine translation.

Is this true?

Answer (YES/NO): YES